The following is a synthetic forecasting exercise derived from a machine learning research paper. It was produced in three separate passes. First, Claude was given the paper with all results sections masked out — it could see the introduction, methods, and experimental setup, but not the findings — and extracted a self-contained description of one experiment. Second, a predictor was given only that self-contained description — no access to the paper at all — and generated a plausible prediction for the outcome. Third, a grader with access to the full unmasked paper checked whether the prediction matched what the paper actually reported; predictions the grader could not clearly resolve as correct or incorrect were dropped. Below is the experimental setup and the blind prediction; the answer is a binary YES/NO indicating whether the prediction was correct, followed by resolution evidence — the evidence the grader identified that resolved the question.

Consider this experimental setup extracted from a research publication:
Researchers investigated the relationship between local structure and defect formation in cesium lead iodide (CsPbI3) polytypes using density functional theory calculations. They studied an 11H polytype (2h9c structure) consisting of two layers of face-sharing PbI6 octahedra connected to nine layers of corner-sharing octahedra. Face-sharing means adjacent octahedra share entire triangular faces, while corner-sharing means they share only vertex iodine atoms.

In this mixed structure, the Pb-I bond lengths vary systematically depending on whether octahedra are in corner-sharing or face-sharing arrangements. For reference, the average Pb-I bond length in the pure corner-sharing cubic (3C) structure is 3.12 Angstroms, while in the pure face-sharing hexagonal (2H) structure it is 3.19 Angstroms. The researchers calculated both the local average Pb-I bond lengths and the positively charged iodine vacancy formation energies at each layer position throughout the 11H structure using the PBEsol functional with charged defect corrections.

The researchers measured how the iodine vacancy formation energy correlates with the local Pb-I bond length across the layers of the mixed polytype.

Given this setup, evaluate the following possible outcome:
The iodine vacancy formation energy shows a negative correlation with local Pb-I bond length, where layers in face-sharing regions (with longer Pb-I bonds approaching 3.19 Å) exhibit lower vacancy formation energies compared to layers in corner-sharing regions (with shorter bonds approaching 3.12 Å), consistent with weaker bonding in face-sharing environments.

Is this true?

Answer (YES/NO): YES